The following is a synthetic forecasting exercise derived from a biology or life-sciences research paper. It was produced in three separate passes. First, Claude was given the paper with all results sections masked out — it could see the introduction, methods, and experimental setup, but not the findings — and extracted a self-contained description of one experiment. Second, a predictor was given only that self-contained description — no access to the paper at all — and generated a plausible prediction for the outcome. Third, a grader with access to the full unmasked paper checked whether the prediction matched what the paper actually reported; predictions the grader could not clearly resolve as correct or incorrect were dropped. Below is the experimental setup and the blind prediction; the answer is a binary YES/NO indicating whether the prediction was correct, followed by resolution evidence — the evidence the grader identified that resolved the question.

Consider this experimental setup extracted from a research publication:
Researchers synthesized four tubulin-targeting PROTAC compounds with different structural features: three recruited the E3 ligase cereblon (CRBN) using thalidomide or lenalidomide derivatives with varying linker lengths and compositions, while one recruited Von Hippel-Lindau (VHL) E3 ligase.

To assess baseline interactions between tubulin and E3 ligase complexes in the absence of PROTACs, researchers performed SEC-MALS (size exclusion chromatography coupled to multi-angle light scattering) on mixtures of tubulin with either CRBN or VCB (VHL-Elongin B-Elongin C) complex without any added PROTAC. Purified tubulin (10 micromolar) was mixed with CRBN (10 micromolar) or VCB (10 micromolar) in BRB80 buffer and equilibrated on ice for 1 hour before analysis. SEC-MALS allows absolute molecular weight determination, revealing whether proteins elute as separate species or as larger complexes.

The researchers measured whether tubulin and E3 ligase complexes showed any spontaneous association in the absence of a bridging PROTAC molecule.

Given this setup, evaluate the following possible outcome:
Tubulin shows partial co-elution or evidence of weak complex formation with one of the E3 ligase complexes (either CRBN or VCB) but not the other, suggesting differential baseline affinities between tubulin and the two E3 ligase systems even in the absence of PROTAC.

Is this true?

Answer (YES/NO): NO